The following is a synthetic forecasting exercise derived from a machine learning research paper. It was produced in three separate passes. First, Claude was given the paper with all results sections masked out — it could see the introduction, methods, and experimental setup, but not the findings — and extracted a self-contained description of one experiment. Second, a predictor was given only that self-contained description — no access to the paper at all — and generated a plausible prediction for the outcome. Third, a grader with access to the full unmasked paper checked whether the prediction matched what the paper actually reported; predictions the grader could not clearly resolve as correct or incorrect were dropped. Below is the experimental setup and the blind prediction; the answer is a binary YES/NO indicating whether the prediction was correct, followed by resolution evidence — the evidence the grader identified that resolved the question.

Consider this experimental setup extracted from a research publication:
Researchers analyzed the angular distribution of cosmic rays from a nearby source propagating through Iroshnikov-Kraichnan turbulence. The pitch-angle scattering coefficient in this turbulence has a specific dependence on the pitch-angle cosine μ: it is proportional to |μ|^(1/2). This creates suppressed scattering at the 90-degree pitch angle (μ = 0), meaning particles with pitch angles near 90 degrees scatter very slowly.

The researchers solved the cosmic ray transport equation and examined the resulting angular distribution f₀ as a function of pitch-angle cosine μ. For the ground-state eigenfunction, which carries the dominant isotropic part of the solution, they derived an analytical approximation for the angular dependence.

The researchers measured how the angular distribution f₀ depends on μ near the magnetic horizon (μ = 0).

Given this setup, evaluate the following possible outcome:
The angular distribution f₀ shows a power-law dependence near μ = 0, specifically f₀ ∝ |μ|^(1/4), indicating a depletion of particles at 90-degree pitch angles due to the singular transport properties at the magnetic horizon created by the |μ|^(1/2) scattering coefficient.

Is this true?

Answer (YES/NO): NO